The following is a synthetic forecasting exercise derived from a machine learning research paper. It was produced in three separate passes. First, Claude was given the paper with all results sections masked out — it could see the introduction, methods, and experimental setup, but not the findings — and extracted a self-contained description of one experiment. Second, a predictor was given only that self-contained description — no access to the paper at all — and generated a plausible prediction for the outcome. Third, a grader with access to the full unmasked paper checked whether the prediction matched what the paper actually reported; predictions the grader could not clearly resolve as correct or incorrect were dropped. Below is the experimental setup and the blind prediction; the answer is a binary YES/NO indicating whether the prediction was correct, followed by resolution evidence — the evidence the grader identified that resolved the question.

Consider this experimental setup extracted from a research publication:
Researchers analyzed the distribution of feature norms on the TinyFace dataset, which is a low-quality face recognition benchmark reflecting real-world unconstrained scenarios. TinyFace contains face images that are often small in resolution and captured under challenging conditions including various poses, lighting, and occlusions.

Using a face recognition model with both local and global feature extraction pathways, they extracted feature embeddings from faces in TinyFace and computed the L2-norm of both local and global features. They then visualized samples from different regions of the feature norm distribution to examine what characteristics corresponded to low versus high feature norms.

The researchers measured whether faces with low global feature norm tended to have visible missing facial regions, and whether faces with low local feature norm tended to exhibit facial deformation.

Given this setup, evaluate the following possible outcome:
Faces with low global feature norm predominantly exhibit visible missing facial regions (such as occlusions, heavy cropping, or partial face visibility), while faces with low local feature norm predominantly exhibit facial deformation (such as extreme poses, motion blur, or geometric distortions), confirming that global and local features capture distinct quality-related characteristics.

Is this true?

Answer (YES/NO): YES